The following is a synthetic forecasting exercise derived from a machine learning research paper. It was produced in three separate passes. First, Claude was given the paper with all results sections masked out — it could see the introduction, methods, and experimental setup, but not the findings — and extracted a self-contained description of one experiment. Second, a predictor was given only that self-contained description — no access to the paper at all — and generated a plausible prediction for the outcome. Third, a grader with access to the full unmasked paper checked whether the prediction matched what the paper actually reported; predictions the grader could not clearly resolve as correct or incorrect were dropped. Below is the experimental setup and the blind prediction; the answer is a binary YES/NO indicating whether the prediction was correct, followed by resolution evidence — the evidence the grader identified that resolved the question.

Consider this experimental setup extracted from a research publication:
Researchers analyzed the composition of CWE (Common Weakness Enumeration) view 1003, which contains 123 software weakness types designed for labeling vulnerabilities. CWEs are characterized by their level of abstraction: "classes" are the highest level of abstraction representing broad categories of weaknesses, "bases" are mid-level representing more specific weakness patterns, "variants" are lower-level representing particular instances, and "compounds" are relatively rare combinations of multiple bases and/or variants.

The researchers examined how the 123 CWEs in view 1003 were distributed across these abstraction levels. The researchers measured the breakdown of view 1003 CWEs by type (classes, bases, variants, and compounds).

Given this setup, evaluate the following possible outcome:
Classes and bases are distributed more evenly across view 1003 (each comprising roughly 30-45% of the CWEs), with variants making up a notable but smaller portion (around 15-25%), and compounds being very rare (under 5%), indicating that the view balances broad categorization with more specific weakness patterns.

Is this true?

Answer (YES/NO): NO